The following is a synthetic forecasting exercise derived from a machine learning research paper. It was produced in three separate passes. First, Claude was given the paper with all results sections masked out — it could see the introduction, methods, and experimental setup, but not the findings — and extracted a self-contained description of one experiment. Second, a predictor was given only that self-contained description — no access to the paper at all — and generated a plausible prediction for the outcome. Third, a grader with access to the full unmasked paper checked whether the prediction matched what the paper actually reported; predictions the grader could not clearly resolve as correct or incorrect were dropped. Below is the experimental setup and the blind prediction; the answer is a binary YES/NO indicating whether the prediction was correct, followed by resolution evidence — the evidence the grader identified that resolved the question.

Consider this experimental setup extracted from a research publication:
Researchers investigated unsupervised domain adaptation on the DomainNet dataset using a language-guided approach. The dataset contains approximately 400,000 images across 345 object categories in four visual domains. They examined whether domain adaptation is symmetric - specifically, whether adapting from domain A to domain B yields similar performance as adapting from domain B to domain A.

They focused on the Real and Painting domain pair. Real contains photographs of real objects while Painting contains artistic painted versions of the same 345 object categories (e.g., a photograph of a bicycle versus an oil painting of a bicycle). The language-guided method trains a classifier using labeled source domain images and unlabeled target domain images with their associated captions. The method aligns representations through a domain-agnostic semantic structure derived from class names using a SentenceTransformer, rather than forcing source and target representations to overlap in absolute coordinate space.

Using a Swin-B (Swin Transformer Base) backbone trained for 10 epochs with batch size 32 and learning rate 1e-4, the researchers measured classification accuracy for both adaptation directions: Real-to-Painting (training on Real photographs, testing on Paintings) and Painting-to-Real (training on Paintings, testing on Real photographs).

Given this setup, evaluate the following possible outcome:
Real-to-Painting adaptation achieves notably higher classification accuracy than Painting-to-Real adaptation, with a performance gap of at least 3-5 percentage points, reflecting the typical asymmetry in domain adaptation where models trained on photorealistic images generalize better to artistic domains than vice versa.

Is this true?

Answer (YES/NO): NO